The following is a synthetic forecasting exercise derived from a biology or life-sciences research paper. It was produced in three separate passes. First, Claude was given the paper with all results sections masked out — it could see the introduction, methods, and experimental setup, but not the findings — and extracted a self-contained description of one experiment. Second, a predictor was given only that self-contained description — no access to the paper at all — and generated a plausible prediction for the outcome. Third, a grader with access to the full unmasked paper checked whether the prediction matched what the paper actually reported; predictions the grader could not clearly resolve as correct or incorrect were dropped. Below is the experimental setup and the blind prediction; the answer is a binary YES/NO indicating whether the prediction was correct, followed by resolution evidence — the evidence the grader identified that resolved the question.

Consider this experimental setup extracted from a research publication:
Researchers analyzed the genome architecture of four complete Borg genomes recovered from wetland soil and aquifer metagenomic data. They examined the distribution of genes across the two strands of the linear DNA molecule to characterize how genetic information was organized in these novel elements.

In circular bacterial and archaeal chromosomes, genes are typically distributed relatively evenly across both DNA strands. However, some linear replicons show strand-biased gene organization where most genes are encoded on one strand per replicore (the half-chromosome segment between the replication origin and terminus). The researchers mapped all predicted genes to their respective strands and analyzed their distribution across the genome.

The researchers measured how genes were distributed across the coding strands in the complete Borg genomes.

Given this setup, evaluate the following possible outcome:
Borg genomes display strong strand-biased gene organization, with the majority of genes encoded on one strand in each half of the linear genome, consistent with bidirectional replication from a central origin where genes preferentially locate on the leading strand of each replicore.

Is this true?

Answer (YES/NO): NO